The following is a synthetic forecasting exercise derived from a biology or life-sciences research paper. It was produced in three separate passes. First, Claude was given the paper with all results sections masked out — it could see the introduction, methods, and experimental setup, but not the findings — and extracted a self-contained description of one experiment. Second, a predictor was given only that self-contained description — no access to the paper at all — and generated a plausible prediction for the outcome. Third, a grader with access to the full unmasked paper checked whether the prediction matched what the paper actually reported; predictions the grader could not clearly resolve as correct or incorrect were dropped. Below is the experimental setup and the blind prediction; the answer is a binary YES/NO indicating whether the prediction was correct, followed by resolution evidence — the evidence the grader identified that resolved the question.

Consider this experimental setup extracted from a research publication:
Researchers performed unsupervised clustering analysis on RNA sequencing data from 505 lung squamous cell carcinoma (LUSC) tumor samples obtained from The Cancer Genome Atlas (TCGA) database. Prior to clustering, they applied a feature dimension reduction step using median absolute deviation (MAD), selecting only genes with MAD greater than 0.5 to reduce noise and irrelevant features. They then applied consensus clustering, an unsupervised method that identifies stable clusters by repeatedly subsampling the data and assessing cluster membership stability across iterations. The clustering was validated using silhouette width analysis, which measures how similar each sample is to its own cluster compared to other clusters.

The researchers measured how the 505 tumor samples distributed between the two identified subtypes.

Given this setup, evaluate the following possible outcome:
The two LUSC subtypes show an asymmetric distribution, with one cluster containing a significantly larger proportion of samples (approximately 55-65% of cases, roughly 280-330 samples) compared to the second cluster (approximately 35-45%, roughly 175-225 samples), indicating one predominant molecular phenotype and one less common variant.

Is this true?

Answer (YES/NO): NO